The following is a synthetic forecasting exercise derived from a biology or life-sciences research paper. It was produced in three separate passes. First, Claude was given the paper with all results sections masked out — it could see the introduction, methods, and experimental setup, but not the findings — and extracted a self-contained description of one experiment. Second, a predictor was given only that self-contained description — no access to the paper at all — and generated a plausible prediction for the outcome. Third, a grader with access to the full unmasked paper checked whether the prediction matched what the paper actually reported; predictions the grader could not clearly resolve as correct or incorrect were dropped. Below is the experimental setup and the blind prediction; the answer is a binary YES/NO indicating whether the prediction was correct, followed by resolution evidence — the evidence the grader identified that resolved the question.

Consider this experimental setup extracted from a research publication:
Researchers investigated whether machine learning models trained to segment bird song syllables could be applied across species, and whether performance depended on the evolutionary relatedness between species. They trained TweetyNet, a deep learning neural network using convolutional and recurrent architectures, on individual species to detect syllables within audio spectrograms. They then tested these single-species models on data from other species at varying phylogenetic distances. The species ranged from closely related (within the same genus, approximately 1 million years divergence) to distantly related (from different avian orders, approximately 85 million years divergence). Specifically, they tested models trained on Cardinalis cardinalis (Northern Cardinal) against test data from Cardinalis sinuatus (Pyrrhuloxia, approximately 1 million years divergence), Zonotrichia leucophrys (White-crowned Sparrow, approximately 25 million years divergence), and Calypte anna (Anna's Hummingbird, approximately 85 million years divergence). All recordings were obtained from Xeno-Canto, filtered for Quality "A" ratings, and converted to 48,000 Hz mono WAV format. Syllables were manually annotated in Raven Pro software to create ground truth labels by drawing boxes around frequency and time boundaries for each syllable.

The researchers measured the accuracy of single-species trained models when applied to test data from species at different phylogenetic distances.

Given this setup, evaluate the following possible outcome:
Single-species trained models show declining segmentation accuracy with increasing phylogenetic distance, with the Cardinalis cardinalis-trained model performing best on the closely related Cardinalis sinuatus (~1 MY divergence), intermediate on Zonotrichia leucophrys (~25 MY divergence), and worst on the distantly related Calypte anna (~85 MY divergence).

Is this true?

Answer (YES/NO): NO